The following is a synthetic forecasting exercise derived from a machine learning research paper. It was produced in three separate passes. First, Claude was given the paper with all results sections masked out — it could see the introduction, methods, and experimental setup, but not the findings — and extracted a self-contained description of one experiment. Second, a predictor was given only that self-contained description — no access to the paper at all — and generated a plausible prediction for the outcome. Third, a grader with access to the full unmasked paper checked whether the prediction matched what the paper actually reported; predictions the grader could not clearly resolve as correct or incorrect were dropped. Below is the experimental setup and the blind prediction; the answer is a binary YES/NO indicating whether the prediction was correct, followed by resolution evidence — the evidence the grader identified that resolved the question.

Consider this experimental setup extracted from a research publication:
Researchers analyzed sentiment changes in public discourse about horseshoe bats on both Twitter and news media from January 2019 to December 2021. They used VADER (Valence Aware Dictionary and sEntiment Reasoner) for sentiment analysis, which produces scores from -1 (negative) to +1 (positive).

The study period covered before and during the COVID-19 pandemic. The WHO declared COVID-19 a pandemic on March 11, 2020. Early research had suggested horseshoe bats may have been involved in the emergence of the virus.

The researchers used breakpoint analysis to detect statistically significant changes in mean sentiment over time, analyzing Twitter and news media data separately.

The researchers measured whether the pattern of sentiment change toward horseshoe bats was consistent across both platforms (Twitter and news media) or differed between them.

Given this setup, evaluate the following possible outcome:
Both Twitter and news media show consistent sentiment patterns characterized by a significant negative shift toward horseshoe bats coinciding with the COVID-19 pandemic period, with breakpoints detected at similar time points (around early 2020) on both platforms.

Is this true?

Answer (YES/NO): NO